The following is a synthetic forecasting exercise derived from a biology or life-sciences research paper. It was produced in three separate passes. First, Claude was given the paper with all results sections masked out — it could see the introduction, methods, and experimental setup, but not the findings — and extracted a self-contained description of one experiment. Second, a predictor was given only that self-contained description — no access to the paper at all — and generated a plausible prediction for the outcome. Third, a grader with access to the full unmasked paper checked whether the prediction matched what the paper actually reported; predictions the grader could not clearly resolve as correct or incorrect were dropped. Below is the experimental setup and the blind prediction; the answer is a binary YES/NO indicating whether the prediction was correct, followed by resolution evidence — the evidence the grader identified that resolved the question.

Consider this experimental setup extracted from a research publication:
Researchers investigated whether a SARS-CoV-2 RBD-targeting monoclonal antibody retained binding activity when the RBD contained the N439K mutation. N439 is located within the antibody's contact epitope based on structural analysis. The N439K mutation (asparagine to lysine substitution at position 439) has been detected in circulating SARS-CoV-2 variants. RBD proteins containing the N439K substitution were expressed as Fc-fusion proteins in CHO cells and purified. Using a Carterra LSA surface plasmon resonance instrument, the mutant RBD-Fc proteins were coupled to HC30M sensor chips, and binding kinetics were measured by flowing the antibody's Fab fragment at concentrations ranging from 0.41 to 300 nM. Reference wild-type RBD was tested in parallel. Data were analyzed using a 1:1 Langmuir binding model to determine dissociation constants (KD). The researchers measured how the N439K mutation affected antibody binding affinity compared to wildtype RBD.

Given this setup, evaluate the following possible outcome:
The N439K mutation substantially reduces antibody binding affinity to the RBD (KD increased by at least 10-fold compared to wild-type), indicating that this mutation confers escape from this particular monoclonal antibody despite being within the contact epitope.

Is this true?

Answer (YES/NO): NO